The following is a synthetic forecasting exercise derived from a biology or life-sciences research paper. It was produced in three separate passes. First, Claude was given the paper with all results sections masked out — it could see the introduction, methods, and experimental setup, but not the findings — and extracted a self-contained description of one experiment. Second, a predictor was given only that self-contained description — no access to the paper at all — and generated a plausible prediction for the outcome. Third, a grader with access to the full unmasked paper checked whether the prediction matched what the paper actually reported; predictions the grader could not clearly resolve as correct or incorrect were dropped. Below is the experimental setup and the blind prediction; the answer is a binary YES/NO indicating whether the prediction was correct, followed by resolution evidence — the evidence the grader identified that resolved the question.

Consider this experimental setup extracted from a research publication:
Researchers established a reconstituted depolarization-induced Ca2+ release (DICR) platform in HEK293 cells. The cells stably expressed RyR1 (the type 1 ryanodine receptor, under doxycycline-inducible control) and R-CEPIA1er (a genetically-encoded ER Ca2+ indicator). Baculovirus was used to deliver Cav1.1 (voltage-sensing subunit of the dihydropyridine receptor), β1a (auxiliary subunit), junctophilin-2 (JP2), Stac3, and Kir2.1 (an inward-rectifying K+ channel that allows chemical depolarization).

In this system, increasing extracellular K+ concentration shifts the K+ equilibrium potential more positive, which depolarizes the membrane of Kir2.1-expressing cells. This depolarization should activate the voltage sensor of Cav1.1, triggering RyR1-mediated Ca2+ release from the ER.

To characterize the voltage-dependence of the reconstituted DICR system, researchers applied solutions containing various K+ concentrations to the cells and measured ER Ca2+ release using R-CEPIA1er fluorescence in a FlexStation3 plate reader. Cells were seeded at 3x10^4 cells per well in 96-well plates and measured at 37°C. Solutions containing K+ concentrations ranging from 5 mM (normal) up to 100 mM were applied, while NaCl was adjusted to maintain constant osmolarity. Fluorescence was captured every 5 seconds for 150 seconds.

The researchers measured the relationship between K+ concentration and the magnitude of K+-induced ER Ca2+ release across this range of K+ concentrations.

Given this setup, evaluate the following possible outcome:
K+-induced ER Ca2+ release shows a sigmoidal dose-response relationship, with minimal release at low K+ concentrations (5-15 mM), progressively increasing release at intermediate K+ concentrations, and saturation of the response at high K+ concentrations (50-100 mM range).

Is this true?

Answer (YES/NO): NO